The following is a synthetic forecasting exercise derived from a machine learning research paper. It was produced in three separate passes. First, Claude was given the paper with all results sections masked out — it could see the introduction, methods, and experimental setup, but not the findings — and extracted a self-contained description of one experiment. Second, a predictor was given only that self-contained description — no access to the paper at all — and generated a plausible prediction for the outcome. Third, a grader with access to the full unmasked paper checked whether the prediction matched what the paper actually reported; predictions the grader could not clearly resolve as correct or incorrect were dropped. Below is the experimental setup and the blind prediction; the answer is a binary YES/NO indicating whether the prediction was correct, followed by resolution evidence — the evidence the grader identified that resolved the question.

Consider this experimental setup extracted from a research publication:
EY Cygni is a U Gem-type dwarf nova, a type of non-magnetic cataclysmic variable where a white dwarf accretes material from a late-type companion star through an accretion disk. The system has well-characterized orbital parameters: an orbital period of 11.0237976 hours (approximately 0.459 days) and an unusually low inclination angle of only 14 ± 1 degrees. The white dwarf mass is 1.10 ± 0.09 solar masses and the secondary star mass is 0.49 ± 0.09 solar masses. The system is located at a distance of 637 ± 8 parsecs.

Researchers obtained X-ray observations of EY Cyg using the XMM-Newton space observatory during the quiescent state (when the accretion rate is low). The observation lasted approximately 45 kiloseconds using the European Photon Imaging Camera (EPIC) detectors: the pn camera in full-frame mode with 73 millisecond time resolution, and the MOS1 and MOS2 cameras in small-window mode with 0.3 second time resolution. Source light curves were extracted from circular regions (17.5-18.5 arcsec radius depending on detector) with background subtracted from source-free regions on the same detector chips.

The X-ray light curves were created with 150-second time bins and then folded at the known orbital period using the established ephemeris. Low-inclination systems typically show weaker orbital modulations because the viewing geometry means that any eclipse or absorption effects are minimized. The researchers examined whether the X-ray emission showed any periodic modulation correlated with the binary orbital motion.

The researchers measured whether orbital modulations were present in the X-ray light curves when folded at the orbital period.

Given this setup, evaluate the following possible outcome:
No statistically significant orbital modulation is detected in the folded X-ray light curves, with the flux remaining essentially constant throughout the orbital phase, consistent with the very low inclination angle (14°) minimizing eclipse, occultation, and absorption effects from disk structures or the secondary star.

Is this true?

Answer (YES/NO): NO